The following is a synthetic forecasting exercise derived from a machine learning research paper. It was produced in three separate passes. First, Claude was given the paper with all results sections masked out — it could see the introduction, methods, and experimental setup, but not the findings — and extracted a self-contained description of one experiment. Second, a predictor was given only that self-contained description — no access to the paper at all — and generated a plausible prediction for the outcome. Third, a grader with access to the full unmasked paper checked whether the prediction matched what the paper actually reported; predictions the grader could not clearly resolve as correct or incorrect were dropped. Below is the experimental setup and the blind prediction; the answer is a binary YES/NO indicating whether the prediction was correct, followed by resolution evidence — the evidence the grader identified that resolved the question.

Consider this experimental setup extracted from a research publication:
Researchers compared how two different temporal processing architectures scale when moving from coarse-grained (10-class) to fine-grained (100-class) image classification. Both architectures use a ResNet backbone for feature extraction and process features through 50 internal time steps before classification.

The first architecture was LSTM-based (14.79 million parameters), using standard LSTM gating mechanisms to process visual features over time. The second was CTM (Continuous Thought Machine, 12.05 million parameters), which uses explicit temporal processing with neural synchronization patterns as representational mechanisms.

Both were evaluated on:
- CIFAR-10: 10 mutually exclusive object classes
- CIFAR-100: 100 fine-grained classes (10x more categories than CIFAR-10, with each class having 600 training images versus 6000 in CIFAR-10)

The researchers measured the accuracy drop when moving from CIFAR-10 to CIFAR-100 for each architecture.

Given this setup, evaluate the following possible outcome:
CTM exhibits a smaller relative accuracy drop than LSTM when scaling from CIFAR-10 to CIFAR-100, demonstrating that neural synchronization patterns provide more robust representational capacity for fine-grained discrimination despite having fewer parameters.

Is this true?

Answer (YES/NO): YES